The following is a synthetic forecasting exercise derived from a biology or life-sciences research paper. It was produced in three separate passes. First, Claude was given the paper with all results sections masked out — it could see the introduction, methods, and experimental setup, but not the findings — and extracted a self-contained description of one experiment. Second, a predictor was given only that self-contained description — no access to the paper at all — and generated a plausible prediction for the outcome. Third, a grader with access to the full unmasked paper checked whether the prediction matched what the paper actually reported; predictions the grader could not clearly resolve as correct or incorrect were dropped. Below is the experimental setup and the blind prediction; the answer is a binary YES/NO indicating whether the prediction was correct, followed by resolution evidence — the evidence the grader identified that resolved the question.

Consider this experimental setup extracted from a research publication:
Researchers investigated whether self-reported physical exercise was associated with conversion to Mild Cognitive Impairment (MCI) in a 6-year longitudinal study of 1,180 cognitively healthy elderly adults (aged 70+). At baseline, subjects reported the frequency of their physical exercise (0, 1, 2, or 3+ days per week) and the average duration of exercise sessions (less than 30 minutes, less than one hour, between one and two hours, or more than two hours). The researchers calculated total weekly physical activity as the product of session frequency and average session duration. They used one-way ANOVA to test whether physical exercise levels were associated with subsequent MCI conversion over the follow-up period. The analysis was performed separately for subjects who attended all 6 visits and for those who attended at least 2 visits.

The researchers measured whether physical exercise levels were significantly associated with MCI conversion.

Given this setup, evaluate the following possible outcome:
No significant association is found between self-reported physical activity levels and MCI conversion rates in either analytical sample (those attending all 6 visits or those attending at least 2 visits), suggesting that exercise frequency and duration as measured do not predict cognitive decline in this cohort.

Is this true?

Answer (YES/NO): YES